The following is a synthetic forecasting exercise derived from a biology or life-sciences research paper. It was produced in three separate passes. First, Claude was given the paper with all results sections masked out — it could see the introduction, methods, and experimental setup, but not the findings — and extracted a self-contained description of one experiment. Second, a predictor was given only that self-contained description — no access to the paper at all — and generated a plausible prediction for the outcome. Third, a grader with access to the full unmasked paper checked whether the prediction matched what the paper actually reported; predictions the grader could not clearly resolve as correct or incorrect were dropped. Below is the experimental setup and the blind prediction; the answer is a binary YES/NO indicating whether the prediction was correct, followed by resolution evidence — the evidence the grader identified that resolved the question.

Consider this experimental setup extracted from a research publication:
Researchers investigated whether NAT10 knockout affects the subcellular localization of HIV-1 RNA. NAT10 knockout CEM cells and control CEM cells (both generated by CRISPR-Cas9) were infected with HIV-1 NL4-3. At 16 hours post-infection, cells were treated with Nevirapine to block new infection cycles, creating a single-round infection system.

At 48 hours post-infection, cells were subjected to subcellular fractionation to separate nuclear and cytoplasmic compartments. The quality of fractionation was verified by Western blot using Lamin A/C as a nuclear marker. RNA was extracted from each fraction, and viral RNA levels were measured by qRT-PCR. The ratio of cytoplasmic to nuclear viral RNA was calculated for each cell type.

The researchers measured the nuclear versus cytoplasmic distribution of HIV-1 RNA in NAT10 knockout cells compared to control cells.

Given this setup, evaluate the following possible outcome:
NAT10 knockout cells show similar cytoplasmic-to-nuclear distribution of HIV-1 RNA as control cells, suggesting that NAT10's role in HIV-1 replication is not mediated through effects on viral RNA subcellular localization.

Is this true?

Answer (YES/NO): YES